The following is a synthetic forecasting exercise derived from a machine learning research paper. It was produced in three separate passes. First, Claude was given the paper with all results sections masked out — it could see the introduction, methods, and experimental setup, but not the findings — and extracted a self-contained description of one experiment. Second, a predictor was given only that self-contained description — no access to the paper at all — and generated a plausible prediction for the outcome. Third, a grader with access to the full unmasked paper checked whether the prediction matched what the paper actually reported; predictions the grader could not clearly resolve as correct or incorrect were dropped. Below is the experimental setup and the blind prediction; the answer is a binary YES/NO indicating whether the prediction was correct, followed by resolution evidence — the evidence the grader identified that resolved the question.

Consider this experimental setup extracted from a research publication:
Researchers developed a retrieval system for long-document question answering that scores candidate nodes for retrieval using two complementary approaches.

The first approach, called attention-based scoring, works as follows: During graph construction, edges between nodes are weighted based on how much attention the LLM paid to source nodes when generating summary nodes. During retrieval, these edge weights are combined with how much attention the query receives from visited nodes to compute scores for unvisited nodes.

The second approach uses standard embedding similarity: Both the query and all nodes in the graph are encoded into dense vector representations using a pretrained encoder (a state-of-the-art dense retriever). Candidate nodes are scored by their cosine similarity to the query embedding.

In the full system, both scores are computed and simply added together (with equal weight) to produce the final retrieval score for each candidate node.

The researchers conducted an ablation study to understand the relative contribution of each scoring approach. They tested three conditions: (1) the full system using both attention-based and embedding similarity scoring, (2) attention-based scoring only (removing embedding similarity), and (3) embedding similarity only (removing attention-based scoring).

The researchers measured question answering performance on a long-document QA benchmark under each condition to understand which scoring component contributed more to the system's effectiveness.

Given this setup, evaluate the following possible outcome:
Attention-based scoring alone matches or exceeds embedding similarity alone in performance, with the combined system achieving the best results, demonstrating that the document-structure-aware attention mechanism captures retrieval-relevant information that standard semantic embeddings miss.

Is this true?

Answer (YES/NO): YES